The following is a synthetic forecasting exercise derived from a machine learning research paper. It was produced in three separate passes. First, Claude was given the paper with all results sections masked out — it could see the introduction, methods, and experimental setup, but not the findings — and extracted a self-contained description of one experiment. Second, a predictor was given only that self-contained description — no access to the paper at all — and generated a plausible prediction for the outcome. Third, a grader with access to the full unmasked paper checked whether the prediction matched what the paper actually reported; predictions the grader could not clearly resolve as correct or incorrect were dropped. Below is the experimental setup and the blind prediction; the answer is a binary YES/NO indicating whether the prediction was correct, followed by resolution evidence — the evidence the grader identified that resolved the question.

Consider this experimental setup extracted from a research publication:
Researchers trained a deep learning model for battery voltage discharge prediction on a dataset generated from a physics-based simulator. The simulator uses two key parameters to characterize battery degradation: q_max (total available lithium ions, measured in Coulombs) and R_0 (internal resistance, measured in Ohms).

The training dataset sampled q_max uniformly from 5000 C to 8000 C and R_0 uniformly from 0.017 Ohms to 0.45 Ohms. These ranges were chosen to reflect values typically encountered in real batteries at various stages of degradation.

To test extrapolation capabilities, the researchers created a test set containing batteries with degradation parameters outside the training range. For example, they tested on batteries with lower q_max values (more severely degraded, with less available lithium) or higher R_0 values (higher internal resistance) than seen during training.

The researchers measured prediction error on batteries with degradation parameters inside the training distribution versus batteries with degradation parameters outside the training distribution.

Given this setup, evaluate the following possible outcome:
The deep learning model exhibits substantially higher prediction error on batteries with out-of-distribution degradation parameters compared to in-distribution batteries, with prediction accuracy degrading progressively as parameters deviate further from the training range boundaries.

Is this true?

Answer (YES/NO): NO